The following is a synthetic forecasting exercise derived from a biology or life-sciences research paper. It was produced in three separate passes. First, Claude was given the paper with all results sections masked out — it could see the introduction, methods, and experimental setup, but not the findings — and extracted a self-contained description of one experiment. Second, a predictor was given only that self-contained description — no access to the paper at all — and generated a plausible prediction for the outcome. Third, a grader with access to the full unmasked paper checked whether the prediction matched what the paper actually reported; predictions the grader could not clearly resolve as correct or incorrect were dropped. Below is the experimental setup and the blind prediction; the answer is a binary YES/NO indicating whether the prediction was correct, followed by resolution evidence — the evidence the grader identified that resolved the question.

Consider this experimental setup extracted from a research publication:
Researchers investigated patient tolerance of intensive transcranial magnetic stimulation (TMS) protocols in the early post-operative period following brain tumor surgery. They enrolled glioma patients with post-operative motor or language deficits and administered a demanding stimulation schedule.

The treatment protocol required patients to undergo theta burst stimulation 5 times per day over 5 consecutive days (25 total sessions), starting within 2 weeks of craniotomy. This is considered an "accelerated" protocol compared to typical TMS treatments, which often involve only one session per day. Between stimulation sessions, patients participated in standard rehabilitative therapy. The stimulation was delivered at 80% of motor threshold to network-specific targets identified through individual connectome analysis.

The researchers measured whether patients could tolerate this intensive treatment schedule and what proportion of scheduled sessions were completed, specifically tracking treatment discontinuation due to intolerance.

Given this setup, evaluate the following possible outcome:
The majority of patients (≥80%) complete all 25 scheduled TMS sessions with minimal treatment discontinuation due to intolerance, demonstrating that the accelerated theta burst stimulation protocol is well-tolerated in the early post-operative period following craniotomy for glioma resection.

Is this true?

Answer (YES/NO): YES